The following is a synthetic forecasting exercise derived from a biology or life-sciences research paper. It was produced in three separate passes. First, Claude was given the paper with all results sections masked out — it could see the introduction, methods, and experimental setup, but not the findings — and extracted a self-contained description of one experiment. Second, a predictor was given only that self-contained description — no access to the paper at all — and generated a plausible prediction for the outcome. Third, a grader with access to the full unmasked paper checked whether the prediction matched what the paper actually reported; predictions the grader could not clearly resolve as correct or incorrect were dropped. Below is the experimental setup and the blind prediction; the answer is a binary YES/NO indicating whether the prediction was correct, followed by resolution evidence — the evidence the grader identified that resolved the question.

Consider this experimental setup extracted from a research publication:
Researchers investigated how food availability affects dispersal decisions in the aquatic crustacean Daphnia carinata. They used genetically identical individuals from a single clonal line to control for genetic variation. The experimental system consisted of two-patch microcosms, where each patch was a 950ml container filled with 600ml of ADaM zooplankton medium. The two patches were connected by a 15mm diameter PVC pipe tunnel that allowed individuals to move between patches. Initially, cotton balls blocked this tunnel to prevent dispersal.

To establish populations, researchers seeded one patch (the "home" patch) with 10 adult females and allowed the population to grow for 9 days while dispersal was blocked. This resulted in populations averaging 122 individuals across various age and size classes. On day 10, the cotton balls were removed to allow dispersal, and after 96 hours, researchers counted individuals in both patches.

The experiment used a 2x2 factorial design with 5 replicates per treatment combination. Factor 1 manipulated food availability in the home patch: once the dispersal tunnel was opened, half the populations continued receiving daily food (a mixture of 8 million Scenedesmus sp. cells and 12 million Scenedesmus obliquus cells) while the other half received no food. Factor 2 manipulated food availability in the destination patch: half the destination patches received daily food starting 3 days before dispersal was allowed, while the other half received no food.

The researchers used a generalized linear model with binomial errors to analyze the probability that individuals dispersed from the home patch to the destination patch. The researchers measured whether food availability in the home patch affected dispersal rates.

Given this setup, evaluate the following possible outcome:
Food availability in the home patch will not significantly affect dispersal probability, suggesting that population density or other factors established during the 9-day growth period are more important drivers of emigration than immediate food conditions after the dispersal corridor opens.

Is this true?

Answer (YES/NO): NO